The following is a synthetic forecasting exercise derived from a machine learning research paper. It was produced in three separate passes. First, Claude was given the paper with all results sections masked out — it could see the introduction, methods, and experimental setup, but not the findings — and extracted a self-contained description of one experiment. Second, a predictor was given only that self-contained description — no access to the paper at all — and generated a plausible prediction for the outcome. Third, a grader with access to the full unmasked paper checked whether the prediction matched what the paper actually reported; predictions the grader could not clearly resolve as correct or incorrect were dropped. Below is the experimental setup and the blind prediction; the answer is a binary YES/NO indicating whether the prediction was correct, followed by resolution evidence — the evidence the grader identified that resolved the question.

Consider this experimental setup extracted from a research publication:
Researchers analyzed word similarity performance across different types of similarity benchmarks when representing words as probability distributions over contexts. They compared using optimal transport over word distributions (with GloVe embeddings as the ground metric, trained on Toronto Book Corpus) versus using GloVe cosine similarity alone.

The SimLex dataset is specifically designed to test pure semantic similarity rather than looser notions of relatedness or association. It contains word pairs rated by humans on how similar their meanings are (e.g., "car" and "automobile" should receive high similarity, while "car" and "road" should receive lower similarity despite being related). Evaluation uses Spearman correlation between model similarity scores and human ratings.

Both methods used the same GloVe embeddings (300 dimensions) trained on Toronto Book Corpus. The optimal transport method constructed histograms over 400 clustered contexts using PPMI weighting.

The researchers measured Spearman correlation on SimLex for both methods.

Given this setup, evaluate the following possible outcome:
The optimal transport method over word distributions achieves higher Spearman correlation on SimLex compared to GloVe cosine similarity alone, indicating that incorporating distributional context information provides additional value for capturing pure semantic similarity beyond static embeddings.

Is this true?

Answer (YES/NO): NO